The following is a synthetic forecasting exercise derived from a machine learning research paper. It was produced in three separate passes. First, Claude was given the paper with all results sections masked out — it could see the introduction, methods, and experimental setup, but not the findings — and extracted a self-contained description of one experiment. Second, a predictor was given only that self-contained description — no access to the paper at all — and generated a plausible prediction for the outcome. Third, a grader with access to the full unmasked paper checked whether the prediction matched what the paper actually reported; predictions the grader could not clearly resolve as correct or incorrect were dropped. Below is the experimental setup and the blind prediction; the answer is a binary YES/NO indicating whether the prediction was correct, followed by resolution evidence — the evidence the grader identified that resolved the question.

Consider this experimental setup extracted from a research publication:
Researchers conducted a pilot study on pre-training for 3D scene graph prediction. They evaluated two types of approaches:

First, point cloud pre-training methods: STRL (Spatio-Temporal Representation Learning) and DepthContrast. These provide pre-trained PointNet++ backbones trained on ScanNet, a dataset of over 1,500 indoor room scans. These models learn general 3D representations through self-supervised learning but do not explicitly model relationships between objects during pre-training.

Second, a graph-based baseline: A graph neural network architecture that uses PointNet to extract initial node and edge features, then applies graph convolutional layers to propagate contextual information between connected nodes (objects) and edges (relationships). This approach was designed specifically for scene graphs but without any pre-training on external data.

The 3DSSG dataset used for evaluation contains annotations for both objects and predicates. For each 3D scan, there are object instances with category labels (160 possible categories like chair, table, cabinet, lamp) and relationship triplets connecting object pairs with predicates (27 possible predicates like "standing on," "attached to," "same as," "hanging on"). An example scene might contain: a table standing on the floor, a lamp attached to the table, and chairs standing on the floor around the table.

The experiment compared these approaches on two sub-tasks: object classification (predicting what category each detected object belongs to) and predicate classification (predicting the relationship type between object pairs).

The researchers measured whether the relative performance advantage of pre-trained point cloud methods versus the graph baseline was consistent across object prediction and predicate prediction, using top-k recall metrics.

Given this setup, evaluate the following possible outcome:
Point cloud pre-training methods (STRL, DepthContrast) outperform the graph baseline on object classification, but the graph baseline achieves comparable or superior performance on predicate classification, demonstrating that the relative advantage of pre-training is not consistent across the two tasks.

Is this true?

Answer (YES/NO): YES